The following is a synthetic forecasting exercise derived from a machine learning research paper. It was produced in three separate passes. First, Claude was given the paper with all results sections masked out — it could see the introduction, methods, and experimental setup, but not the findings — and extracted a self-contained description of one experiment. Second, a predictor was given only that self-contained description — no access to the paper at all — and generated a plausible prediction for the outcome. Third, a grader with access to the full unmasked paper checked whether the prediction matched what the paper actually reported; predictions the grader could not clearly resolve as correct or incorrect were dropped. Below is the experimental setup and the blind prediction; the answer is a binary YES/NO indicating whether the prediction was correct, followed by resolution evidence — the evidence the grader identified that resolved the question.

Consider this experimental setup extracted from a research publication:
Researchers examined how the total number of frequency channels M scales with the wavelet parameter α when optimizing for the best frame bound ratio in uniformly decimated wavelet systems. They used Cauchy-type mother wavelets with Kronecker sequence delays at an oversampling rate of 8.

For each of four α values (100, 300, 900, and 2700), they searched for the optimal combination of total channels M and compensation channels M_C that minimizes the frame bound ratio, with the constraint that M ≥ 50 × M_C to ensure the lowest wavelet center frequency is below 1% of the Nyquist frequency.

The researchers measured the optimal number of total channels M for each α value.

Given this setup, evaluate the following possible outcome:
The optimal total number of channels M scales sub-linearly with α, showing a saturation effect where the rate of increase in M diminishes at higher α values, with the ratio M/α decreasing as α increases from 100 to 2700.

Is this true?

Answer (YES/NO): YES